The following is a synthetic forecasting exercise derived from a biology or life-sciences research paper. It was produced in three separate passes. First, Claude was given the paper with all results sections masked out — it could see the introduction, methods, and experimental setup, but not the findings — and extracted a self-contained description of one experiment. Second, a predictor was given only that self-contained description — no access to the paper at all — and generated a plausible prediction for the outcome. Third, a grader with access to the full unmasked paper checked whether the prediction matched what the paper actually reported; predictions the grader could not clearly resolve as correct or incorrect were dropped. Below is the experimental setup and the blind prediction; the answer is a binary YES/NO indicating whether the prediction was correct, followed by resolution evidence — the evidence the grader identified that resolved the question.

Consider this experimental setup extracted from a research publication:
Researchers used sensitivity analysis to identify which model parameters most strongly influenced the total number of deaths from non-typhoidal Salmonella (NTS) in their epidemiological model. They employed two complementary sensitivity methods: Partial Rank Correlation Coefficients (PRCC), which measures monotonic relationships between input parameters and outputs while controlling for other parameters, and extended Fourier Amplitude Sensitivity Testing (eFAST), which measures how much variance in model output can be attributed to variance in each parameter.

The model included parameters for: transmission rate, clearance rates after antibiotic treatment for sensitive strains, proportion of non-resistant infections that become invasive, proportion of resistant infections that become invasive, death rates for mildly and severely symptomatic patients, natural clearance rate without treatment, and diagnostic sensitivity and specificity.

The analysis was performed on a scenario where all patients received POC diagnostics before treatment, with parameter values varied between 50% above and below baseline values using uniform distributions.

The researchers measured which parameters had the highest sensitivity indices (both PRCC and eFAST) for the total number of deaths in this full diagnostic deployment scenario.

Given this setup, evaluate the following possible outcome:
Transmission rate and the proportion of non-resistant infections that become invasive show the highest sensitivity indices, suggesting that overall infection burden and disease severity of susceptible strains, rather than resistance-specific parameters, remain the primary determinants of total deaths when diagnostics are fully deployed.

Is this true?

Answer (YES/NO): NO